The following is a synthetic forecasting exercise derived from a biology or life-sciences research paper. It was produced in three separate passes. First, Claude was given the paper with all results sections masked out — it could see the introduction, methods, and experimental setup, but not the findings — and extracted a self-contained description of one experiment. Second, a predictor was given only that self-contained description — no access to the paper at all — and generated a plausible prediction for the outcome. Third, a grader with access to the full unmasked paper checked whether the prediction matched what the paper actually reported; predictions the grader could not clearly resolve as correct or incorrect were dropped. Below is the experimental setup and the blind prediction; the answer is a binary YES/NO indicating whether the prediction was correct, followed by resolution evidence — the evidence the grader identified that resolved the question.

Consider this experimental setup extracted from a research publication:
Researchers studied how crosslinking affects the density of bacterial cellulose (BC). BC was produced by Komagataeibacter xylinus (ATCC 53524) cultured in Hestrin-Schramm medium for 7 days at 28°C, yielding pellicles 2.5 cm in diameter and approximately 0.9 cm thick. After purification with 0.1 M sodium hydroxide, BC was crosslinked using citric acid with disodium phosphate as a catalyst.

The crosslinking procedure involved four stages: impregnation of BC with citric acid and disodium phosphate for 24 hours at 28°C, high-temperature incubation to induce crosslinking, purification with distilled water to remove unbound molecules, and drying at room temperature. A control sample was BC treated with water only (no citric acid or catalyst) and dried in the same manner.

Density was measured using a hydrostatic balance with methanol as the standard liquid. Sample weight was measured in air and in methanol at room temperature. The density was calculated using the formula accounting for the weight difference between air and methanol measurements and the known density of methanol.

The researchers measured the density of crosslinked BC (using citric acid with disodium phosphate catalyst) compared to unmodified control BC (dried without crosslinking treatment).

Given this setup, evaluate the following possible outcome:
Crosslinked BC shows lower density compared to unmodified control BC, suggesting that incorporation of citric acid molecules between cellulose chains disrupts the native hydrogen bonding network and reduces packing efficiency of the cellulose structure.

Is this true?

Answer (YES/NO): NO